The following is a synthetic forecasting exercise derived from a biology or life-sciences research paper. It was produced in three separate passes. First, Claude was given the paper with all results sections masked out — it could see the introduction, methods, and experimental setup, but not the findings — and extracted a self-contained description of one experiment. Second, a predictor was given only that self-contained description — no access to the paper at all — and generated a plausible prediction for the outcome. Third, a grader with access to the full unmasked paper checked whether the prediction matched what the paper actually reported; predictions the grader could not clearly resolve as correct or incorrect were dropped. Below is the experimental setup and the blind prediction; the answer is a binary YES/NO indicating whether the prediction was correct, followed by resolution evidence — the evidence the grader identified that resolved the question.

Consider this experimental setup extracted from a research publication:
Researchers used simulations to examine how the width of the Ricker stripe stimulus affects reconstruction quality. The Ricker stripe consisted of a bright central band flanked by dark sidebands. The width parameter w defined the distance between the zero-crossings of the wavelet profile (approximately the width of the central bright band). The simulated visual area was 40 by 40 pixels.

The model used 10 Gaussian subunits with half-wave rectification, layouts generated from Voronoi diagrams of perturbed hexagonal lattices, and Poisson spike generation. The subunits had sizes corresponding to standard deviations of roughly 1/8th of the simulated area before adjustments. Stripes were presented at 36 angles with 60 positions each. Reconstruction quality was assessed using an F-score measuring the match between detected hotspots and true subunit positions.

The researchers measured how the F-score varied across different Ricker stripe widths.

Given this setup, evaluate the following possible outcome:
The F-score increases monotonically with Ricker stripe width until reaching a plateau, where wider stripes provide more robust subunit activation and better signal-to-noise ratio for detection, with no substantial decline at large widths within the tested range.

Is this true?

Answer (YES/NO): NO